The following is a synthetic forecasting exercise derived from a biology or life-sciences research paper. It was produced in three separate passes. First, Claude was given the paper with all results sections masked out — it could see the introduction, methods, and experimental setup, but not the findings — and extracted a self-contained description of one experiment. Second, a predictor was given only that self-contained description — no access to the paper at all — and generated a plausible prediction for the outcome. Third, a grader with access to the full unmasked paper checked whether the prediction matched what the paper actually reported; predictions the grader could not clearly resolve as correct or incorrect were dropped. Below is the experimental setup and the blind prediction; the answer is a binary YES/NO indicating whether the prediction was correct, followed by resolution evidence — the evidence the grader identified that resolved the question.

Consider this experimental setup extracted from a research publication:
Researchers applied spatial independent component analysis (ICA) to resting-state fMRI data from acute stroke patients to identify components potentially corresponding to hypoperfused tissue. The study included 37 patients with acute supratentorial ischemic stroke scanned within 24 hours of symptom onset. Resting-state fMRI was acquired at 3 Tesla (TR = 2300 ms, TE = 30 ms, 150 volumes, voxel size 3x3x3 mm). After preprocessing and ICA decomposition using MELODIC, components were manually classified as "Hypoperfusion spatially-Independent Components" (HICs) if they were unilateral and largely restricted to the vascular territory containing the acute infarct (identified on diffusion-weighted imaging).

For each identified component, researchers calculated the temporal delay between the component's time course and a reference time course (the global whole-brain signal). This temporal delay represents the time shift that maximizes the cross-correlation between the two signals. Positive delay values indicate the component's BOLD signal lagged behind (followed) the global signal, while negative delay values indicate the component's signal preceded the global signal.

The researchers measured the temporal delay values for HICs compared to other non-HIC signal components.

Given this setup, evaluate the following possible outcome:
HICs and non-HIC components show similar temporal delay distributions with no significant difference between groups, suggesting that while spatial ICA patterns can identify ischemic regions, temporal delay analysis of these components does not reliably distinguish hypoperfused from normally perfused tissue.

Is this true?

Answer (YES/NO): NO